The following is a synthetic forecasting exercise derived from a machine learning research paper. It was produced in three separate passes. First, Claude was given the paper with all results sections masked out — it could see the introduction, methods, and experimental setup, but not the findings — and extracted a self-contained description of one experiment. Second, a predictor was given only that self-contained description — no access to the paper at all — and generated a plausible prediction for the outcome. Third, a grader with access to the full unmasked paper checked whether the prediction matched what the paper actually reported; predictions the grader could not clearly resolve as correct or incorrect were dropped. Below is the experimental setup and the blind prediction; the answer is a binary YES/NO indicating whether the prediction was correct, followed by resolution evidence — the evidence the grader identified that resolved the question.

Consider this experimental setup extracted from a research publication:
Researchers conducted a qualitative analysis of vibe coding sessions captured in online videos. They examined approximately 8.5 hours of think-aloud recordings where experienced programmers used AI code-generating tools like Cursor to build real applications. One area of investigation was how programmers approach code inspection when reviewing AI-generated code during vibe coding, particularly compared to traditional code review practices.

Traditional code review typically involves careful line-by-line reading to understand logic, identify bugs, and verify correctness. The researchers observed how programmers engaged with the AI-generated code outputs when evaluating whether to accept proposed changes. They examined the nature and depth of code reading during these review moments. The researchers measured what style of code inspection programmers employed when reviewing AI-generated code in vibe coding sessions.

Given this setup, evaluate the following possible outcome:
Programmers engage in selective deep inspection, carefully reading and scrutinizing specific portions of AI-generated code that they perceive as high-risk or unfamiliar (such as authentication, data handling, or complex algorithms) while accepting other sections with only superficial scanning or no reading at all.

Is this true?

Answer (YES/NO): NO